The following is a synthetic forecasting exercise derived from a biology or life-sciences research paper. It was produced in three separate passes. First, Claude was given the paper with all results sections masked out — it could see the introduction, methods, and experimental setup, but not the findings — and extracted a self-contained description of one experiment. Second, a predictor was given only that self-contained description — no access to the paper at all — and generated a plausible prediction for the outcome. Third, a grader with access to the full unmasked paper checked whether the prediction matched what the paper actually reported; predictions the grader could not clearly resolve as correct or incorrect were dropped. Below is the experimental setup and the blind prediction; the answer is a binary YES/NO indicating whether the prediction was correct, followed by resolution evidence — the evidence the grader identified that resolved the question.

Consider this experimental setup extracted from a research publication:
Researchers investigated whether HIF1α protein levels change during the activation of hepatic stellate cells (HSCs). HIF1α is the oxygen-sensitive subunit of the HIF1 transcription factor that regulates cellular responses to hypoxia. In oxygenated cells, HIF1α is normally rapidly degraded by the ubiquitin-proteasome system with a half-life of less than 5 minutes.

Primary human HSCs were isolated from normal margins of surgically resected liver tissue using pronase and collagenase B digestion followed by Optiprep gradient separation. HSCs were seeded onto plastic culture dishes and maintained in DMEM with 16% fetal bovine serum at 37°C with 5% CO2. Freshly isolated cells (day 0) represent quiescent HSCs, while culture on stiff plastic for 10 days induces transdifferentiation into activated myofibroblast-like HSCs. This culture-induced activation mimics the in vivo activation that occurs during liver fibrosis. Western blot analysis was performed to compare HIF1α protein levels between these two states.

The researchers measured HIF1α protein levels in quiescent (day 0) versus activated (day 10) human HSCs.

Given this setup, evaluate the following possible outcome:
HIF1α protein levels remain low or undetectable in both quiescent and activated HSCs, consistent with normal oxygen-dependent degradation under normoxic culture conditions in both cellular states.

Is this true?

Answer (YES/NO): NO